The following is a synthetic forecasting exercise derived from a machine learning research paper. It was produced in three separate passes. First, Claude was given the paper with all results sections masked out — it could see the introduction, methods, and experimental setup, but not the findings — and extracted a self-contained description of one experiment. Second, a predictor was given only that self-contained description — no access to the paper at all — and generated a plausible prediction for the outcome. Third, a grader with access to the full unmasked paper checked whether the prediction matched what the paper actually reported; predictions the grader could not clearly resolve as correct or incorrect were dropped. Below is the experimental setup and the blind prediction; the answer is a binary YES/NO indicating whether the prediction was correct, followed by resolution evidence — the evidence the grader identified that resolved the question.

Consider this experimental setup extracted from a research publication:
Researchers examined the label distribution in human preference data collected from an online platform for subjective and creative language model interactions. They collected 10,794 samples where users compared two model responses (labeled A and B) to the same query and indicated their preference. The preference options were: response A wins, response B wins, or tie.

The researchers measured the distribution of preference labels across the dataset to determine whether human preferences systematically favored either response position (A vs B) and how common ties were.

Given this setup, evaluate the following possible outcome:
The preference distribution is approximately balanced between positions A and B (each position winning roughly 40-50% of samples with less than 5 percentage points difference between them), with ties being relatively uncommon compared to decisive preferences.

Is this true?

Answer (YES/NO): NO